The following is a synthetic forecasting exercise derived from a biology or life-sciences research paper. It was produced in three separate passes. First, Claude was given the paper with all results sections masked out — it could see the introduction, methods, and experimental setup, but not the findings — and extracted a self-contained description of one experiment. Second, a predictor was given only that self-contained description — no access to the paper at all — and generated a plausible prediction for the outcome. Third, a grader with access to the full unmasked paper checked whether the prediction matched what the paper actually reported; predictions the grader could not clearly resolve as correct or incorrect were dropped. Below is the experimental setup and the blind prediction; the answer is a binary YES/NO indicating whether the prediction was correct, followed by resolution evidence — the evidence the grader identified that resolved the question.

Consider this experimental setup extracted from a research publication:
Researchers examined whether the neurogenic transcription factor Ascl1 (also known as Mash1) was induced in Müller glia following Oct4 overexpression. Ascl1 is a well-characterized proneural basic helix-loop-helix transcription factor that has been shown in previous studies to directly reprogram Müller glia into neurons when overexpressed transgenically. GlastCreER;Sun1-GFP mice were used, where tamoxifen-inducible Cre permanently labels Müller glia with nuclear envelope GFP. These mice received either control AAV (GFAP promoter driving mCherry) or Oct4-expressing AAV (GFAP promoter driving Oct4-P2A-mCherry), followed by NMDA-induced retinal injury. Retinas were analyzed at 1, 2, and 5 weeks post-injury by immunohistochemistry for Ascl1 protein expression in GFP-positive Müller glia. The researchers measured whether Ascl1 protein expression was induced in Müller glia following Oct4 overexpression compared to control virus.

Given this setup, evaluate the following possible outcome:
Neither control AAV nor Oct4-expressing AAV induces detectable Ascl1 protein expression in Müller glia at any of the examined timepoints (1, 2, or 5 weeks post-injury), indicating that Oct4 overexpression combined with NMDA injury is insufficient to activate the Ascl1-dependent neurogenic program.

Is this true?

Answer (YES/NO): NO